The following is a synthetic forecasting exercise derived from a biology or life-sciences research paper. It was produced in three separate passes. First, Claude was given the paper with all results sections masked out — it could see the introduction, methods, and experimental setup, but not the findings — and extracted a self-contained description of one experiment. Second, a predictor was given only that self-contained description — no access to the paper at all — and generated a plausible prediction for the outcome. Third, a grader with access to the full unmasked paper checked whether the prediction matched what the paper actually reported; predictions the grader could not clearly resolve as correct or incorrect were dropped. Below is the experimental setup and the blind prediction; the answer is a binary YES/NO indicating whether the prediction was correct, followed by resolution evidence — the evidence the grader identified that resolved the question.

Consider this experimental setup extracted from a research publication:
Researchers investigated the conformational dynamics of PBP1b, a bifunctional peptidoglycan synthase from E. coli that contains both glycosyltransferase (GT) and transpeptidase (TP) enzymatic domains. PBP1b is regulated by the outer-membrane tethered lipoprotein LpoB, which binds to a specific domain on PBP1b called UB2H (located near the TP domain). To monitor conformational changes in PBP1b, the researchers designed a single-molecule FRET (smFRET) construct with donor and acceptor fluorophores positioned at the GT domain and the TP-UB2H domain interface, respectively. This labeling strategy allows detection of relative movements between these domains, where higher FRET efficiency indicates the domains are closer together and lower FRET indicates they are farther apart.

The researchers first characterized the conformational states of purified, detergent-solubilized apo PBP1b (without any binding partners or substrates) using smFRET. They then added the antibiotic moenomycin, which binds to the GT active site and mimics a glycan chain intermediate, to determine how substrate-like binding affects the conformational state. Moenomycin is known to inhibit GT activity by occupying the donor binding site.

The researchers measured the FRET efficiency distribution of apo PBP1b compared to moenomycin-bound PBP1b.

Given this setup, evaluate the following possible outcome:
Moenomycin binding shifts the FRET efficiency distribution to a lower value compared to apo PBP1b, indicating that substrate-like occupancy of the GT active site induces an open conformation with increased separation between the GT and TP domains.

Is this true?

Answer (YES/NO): NO